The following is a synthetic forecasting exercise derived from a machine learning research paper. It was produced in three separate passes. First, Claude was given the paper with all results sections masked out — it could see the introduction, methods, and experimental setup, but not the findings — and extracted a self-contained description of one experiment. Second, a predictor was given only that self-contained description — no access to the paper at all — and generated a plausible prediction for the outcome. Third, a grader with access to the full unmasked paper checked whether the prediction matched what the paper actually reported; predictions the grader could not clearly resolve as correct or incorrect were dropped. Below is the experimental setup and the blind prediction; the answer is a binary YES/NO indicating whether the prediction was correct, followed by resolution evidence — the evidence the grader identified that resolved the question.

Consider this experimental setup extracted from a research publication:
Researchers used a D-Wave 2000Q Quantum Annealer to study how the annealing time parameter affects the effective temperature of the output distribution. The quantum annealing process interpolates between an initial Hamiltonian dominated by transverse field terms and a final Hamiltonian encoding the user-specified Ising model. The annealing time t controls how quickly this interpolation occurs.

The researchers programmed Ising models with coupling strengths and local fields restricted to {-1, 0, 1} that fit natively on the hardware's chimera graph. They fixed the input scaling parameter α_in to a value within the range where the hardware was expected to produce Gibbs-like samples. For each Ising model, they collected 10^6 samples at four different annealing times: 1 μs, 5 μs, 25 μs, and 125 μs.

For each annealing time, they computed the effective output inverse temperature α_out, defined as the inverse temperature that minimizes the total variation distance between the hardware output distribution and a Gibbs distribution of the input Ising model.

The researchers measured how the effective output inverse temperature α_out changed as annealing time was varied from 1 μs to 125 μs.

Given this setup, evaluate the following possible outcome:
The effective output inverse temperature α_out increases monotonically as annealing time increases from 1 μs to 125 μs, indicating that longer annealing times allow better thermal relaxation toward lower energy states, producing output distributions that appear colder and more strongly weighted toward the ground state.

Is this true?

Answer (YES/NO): YES